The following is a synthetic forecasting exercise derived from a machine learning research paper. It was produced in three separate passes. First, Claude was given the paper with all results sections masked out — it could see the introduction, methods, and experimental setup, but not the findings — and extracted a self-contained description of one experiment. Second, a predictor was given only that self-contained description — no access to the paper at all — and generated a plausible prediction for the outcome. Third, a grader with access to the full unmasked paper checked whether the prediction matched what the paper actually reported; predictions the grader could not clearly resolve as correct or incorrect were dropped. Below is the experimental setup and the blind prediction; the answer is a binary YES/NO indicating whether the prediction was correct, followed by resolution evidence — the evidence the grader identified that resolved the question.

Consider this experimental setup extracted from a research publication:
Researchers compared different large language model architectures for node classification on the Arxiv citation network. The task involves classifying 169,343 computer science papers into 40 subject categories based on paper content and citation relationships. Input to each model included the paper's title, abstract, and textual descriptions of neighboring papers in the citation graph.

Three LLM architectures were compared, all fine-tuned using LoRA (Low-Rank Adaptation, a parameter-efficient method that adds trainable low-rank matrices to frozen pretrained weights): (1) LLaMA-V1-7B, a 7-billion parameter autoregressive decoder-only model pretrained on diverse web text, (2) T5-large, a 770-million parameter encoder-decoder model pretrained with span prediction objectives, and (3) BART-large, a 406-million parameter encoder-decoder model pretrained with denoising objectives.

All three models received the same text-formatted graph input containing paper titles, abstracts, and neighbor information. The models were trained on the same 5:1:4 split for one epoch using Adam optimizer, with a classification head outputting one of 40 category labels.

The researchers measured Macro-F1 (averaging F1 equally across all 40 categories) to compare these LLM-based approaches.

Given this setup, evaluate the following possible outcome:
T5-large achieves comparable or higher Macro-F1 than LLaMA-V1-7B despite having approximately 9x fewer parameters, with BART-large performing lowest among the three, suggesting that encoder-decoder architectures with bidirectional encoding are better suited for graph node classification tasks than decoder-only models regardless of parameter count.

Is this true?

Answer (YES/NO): NO